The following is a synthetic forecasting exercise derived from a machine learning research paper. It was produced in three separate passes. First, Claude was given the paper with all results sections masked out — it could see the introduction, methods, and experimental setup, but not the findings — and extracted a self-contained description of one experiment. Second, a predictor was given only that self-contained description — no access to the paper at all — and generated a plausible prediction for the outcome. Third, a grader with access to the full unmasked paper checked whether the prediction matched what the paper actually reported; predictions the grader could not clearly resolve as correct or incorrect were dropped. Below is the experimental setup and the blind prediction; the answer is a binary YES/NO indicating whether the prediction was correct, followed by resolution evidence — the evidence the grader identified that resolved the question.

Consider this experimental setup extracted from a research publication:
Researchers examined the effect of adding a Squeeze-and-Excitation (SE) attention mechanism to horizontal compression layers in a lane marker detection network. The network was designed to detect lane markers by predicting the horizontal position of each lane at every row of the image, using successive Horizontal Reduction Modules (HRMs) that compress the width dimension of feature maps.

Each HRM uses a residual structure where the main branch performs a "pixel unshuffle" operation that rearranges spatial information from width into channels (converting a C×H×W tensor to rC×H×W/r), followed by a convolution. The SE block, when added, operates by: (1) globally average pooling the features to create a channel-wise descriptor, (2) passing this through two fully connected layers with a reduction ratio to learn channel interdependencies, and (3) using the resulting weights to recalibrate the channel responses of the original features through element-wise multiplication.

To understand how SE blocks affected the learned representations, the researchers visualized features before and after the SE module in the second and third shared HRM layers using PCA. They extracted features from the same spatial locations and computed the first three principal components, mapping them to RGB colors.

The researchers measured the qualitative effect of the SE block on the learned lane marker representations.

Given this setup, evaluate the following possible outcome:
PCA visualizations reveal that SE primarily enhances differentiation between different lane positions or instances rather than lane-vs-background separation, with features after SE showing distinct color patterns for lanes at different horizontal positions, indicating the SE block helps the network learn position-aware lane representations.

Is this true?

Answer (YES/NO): YES